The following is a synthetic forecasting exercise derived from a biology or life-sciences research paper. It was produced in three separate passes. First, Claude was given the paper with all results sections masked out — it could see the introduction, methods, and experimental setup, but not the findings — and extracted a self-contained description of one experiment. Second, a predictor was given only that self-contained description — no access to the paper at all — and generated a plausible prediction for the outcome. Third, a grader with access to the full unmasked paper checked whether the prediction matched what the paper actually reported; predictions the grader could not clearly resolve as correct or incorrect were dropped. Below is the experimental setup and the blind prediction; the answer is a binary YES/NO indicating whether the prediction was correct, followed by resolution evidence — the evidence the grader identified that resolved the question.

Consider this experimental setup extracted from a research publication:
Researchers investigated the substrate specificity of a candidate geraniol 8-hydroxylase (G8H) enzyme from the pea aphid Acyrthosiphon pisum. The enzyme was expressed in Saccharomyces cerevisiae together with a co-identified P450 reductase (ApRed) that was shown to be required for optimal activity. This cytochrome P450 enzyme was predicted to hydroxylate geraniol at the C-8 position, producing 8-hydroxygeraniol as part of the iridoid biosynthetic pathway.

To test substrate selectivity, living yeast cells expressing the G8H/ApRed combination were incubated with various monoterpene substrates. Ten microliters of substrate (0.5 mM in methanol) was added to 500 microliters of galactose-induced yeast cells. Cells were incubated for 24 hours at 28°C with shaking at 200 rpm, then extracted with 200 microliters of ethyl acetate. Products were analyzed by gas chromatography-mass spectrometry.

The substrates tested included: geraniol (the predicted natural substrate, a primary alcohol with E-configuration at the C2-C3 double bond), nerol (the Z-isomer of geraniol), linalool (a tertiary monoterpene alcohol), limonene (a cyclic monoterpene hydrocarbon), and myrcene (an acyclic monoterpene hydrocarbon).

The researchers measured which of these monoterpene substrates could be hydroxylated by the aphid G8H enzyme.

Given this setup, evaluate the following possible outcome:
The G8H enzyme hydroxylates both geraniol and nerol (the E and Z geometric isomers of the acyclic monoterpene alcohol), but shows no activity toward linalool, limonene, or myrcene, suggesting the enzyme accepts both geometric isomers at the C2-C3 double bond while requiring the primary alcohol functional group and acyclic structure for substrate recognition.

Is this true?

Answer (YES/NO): NO